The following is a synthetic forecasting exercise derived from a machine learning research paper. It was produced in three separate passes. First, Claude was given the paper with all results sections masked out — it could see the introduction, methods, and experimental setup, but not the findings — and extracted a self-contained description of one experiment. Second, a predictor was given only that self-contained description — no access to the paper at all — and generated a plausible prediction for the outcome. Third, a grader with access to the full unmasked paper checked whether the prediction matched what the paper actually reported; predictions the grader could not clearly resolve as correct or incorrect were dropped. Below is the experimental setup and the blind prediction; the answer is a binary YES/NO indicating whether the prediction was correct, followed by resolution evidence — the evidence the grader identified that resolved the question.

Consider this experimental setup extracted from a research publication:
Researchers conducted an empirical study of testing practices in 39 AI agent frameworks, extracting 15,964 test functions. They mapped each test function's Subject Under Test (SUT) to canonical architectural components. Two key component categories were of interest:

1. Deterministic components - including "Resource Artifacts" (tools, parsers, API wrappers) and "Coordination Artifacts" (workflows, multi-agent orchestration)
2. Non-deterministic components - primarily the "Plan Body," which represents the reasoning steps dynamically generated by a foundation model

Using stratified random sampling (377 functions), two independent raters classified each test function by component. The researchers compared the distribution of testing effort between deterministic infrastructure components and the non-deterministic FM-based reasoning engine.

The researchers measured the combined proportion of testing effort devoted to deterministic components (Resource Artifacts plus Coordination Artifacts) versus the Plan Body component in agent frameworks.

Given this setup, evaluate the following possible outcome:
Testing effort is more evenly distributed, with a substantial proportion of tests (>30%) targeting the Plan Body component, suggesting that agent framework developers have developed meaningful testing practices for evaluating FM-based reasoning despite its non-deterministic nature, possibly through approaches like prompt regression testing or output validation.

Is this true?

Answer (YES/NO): NO